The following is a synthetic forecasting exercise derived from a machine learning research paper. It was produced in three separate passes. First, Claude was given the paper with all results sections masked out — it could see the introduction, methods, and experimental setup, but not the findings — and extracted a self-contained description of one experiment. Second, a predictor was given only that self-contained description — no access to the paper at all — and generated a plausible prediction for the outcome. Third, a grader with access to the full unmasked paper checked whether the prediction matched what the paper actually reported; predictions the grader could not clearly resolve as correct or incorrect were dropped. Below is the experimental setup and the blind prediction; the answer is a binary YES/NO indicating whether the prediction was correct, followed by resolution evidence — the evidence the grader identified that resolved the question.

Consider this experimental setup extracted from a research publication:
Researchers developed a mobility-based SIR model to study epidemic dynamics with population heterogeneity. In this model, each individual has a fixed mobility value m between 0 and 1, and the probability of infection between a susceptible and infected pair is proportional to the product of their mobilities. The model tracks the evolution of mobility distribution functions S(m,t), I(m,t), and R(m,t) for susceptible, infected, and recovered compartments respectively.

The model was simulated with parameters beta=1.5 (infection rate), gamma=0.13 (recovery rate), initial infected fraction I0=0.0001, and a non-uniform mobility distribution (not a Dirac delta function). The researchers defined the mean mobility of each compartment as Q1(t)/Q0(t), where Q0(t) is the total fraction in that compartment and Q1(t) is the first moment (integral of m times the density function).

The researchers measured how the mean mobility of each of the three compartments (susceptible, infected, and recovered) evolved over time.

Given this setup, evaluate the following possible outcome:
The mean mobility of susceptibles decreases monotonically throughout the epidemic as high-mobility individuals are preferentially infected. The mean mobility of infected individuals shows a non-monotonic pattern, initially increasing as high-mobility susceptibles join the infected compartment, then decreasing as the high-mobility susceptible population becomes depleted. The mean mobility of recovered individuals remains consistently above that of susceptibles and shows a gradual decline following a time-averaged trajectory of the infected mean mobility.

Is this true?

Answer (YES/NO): NO